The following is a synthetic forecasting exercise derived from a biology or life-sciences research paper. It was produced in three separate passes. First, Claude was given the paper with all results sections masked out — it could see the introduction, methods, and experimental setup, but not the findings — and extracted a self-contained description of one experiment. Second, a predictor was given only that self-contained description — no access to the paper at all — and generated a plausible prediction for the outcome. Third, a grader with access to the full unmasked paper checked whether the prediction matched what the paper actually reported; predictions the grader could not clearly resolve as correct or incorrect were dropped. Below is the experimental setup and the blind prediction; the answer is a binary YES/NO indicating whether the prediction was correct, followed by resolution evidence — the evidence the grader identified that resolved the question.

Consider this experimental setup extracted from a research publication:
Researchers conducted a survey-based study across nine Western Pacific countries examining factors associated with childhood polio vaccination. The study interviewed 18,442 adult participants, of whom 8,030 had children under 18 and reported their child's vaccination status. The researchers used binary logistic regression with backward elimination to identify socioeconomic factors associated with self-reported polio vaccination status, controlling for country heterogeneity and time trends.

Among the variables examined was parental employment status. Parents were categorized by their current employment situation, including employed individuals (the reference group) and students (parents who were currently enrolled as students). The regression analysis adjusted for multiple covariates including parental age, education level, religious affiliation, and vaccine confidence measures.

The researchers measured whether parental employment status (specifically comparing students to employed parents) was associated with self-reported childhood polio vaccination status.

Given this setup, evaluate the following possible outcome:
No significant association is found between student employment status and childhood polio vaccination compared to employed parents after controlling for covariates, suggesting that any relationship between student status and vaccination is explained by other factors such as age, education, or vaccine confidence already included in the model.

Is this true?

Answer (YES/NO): NO